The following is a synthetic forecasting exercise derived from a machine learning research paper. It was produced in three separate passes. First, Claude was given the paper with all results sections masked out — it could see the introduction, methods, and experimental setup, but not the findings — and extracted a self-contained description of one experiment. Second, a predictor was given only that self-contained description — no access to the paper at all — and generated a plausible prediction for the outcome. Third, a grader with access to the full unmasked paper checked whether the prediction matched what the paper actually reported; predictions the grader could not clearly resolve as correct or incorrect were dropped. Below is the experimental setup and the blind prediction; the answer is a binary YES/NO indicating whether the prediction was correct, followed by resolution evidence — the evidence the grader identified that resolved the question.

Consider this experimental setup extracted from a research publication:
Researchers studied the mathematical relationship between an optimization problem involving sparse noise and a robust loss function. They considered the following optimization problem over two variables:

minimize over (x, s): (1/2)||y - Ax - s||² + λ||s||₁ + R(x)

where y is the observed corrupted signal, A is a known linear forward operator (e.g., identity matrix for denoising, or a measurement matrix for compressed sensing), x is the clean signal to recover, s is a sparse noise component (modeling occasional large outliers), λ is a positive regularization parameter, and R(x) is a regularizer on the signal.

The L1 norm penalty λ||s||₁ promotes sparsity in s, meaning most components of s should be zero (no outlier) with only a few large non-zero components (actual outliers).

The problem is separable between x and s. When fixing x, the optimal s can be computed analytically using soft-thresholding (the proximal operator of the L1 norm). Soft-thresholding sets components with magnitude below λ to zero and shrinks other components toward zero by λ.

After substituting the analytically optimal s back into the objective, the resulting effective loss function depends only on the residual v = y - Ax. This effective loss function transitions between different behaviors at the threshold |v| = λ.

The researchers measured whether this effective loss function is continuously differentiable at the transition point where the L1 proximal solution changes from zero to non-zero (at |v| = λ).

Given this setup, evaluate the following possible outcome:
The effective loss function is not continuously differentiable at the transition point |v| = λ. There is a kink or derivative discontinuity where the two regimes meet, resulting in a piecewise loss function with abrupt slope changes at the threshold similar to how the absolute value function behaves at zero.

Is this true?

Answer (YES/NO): NO